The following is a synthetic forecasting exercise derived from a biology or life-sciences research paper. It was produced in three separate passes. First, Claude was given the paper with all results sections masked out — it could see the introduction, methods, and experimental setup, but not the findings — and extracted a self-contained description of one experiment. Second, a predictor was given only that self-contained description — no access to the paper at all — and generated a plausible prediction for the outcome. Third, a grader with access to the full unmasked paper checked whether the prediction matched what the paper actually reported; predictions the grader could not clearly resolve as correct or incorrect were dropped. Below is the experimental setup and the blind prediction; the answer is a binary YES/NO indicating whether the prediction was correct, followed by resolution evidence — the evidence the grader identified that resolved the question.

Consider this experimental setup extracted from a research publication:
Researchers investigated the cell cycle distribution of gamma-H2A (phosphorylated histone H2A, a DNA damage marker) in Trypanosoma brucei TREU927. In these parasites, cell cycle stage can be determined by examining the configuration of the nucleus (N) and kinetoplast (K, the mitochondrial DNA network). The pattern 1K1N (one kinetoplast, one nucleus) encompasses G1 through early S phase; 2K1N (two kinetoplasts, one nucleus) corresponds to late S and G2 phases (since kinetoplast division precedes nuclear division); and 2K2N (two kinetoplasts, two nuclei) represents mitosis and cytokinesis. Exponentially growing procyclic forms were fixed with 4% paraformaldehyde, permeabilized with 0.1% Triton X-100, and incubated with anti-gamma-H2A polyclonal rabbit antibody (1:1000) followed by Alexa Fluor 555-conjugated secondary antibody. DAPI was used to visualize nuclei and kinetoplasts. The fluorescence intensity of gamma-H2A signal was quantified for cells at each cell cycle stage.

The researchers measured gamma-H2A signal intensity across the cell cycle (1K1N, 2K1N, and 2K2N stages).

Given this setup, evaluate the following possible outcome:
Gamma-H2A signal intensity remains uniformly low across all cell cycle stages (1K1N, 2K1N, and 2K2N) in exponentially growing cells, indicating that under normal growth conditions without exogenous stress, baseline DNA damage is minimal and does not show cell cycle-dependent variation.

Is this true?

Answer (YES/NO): NO